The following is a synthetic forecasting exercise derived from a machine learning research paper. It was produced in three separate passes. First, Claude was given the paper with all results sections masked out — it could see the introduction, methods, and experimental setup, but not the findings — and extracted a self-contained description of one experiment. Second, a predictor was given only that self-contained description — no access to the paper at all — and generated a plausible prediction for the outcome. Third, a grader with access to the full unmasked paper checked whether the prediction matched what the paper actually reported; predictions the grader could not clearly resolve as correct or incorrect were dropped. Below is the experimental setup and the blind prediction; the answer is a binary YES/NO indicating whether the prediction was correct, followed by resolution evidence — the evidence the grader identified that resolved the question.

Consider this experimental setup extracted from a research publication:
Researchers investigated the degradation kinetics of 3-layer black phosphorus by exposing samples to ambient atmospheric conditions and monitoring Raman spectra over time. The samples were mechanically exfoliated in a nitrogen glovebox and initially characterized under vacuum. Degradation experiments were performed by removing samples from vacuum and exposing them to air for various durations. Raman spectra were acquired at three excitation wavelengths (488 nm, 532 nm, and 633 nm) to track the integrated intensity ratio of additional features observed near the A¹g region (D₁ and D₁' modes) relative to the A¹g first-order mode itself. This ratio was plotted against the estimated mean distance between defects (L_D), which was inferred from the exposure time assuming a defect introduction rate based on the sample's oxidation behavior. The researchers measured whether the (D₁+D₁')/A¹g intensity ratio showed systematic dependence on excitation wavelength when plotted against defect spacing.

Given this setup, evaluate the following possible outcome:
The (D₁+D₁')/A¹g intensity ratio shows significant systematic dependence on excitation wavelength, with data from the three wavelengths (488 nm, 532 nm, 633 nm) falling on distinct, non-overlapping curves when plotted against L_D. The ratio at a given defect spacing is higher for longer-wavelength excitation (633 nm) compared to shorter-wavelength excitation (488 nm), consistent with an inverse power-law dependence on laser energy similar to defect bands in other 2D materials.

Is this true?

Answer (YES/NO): YES